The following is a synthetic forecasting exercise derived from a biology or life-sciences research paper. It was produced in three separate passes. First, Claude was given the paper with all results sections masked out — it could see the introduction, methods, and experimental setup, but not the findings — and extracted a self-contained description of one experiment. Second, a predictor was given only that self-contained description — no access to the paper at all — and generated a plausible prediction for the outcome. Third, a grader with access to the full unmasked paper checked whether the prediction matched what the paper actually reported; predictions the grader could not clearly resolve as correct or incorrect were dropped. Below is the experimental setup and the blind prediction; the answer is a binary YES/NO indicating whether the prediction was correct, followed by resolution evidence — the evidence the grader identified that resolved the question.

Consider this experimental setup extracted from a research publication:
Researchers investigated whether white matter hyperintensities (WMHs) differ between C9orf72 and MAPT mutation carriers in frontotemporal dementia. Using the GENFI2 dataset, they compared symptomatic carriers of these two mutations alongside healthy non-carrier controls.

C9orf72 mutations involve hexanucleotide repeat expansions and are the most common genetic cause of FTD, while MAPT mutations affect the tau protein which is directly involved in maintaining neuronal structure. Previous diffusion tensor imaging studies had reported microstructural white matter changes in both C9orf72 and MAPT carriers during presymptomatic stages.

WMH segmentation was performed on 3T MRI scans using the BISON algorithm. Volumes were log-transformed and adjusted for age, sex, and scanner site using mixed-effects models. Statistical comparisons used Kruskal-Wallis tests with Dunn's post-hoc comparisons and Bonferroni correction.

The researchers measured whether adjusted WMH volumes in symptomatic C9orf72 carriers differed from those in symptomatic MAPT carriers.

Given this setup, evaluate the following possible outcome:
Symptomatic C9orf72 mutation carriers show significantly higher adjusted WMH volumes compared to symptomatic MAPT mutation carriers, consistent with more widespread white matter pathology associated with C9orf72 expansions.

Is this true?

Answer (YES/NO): NO